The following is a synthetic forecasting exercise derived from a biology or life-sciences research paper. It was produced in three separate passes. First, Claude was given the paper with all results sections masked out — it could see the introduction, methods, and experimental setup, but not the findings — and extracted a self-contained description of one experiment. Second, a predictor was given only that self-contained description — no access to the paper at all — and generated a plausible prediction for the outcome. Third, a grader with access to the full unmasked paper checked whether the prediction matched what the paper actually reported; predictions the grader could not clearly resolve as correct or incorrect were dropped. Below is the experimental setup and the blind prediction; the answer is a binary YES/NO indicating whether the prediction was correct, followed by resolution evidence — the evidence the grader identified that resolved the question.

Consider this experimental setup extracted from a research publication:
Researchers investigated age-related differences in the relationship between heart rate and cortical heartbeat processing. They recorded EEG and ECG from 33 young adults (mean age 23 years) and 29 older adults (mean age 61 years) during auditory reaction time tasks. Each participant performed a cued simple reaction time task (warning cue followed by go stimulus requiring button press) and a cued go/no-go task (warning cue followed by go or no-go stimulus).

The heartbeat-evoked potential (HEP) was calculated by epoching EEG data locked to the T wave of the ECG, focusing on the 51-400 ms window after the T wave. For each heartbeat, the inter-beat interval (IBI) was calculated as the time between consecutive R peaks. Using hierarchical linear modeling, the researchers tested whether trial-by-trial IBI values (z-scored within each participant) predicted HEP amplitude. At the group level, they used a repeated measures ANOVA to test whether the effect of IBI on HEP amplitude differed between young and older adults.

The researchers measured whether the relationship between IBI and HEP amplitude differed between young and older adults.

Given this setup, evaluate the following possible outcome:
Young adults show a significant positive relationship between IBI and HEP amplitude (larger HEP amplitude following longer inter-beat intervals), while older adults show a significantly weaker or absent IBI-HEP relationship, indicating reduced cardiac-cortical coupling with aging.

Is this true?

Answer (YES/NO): NO